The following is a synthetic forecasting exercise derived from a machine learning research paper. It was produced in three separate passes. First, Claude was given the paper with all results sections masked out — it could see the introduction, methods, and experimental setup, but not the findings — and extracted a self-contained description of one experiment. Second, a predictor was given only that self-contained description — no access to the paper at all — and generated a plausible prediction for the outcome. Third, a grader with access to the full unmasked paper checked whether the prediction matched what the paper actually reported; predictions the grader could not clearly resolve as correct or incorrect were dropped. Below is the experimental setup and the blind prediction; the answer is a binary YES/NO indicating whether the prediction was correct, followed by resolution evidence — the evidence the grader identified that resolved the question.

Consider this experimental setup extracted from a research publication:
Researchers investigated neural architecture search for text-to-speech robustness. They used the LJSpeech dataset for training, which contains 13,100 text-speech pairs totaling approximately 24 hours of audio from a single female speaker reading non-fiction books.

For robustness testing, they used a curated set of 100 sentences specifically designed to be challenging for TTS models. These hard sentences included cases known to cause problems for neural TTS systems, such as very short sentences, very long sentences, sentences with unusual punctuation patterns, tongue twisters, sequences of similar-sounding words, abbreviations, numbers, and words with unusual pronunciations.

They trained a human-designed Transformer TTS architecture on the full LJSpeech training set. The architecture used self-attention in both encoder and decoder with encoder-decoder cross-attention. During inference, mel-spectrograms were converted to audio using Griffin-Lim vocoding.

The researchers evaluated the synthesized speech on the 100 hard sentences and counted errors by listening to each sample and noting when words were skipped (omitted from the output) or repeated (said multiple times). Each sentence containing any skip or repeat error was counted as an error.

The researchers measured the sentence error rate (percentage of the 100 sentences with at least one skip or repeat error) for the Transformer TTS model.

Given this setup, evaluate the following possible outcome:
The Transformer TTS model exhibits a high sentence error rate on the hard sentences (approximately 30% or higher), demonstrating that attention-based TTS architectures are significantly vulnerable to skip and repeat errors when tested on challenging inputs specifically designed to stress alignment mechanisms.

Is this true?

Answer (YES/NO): NO